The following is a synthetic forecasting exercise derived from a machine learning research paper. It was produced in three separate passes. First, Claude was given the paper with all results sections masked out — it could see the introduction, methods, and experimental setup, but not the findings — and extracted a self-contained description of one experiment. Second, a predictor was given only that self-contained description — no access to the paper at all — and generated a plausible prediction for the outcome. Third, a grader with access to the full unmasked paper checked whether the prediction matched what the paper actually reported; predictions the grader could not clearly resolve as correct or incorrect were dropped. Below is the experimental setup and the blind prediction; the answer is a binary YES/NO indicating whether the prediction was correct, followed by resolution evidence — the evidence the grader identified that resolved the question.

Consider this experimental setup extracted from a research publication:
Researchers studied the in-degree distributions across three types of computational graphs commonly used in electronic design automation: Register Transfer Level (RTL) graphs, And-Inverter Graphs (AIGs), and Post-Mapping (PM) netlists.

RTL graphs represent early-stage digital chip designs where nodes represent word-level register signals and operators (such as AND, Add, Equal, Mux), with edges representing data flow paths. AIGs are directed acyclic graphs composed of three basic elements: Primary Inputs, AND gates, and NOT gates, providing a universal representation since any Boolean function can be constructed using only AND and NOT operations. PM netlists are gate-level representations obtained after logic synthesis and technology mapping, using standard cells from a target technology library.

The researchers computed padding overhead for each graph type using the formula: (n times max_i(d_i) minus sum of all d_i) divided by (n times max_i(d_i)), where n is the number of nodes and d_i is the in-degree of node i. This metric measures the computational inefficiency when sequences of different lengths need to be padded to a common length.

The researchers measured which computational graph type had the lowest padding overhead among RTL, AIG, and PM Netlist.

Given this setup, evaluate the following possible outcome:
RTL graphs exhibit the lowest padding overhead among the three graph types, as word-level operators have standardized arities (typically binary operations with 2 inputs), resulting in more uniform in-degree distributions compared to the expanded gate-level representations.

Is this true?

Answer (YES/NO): NO